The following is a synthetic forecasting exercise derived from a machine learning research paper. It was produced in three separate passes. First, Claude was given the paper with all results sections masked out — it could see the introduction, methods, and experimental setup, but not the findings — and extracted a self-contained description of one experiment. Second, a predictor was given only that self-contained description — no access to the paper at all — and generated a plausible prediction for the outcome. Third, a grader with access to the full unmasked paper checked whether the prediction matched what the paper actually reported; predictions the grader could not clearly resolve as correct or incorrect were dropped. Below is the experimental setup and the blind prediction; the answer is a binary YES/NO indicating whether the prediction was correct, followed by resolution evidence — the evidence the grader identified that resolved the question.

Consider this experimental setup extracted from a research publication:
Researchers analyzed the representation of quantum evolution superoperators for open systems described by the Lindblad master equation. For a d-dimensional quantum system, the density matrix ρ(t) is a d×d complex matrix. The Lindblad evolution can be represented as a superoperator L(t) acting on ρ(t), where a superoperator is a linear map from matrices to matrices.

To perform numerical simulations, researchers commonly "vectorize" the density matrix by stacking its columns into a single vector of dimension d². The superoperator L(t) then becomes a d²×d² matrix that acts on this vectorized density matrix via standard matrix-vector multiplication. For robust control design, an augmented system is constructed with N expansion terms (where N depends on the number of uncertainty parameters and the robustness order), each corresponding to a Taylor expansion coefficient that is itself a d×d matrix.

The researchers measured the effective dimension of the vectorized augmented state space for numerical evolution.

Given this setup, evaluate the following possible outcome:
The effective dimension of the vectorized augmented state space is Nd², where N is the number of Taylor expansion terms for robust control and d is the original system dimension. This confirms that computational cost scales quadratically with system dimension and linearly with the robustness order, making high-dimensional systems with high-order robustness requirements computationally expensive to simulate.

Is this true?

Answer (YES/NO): YES